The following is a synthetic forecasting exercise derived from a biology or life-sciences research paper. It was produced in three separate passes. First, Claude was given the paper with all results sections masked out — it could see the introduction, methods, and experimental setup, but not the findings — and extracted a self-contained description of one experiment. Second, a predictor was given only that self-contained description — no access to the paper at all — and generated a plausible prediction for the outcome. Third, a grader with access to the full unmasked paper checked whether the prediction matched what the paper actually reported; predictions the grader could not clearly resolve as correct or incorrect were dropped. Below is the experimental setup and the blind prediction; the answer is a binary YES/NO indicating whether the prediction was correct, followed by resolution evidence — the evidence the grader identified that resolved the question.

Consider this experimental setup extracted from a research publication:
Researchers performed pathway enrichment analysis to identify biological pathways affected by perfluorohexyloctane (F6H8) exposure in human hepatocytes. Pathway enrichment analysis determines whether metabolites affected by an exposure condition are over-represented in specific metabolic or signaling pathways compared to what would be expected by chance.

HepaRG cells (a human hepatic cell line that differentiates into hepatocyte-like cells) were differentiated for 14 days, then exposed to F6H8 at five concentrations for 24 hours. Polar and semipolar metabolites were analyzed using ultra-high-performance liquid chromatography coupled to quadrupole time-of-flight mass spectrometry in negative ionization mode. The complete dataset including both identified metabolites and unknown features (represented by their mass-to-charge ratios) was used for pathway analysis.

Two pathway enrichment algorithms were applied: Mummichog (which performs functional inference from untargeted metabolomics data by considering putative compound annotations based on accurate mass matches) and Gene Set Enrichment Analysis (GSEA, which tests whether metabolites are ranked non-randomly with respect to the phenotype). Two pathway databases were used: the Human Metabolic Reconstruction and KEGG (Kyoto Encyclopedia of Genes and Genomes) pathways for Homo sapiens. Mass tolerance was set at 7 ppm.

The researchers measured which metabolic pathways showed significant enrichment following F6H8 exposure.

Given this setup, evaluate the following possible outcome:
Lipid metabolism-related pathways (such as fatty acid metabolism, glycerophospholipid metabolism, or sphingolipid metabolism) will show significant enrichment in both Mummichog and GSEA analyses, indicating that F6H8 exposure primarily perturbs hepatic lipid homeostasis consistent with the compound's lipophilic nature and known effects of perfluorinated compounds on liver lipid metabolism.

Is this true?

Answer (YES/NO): YES